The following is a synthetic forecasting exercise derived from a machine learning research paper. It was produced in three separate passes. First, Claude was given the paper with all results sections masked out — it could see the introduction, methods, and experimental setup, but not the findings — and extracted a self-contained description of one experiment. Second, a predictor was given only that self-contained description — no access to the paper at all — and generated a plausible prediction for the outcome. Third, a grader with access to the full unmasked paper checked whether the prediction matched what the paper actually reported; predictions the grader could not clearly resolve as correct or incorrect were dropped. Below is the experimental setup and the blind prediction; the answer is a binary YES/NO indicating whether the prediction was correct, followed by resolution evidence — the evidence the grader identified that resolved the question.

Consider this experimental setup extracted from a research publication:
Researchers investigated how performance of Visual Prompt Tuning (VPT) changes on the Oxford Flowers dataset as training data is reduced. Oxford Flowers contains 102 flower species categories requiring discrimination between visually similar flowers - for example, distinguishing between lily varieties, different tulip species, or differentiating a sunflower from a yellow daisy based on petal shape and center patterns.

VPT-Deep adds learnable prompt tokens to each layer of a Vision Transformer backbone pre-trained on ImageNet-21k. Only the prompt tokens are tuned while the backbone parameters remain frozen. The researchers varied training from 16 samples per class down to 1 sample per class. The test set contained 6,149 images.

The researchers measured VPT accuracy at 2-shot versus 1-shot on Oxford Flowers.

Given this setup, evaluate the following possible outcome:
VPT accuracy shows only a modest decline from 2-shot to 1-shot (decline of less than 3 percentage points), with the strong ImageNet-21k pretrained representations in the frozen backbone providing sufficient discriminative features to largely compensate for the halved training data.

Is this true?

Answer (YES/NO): NO